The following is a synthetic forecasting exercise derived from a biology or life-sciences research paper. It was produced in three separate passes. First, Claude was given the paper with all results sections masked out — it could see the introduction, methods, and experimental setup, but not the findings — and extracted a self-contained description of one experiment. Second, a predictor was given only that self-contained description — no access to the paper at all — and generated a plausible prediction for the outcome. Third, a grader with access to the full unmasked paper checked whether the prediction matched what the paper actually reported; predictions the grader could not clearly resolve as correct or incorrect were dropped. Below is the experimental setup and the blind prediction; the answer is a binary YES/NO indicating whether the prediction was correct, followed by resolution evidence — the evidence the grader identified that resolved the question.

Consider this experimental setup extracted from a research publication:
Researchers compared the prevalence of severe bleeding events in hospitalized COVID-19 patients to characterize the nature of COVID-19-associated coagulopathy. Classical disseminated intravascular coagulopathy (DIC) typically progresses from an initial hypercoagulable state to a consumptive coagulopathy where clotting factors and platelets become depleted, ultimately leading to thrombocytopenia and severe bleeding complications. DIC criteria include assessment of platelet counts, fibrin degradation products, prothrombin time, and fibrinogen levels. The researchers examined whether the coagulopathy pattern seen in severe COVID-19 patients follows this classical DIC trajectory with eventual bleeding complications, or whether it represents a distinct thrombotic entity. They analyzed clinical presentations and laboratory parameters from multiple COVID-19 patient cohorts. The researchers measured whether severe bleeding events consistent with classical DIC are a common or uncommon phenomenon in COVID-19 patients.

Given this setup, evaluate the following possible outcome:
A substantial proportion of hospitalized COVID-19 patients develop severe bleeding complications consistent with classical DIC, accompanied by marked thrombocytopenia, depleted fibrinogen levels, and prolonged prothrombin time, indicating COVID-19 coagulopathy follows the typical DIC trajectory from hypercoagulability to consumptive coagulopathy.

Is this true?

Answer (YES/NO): NO